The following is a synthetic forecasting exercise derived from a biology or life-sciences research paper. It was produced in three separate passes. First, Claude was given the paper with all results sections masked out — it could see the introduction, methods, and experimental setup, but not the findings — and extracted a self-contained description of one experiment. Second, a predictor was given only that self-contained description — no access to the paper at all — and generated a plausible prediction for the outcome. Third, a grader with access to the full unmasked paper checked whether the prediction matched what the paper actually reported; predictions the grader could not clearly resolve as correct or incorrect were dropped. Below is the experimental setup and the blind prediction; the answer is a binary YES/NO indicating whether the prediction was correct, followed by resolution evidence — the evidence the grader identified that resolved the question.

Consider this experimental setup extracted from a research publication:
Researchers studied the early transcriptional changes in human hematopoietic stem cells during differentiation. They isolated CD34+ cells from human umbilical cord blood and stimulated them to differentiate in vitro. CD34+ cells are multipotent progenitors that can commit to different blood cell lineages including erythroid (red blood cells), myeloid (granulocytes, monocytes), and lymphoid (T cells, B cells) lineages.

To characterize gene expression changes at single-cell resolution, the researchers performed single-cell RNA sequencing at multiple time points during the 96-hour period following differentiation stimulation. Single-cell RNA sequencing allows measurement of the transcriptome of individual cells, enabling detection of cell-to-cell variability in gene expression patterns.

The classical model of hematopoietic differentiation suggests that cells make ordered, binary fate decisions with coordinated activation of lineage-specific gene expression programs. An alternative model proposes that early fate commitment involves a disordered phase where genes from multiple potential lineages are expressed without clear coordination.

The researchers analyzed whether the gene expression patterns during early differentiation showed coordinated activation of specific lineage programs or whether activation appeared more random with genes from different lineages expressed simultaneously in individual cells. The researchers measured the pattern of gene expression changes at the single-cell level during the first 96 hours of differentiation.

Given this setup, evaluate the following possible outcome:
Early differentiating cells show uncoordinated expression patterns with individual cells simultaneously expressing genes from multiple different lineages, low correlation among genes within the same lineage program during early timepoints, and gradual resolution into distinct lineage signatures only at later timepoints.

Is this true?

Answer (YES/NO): YES